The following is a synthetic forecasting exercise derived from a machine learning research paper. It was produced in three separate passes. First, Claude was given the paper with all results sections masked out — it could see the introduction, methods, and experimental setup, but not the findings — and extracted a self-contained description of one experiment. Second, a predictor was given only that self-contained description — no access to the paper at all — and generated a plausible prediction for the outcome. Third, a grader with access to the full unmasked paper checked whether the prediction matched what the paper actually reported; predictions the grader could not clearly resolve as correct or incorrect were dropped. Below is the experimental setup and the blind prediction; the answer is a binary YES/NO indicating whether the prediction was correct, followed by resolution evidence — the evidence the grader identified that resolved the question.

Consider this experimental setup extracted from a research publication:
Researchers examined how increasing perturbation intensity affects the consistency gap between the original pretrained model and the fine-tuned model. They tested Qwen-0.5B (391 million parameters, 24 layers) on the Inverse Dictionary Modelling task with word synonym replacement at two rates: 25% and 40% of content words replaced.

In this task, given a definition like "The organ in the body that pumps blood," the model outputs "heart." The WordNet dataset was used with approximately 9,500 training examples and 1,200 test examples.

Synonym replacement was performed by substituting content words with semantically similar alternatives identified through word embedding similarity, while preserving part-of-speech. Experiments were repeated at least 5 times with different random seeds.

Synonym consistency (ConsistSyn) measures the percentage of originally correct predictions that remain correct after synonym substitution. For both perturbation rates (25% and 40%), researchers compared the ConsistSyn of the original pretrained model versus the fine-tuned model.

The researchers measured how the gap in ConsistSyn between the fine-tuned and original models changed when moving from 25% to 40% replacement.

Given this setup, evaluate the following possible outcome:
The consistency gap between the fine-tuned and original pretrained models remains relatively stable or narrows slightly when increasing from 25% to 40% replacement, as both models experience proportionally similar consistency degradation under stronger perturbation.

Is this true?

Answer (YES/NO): YES